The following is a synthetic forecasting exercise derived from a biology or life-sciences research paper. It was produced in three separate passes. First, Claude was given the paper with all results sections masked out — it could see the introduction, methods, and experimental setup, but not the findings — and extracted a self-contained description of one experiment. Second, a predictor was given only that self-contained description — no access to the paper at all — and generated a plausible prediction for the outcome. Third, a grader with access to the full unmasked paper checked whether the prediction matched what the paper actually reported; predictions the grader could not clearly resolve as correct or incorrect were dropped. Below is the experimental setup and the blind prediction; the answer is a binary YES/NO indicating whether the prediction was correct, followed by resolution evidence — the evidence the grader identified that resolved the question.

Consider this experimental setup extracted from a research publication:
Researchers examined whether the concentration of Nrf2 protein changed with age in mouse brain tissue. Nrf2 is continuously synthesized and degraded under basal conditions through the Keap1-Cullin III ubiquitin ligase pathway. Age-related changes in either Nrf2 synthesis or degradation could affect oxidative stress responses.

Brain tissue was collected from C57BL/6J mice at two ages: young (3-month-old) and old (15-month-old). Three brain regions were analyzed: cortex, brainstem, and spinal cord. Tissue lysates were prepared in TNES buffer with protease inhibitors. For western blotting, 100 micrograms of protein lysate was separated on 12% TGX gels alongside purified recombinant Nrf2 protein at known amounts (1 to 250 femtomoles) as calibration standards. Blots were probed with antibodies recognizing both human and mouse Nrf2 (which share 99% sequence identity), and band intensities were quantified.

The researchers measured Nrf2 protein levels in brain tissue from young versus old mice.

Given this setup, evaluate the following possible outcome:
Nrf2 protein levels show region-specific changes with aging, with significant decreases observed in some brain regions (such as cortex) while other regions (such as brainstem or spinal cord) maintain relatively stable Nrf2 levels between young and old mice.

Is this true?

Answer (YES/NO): NO